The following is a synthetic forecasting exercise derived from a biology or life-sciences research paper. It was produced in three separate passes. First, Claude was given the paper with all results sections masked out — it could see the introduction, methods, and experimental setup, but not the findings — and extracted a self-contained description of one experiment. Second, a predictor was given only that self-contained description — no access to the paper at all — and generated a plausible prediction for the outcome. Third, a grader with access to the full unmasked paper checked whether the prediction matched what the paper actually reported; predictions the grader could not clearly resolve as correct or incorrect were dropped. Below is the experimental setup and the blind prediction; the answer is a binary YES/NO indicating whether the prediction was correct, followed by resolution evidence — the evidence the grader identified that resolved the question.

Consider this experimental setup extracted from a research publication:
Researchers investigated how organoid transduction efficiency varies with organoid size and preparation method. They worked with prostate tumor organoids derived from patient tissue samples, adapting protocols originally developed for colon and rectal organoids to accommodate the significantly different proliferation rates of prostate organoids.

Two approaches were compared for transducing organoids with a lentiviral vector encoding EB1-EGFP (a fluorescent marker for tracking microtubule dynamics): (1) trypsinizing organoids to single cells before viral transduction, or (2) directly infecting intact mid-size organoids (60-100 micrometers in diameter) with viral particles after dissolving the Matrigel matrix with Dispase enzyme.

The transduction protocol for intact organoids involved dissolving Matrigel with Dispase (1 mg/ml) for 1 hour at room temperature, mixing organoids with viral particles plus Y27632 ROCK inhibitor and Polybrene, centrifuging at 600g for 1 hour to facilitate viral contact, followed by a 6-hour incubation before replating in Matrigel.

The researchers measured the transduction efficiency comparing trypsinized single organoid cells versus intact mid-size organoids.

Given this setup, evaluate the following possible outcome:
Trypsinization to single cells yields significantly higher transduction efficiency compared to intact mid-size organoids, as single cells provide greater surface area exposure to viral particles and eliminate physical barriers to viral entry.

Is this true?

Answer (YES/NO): NO